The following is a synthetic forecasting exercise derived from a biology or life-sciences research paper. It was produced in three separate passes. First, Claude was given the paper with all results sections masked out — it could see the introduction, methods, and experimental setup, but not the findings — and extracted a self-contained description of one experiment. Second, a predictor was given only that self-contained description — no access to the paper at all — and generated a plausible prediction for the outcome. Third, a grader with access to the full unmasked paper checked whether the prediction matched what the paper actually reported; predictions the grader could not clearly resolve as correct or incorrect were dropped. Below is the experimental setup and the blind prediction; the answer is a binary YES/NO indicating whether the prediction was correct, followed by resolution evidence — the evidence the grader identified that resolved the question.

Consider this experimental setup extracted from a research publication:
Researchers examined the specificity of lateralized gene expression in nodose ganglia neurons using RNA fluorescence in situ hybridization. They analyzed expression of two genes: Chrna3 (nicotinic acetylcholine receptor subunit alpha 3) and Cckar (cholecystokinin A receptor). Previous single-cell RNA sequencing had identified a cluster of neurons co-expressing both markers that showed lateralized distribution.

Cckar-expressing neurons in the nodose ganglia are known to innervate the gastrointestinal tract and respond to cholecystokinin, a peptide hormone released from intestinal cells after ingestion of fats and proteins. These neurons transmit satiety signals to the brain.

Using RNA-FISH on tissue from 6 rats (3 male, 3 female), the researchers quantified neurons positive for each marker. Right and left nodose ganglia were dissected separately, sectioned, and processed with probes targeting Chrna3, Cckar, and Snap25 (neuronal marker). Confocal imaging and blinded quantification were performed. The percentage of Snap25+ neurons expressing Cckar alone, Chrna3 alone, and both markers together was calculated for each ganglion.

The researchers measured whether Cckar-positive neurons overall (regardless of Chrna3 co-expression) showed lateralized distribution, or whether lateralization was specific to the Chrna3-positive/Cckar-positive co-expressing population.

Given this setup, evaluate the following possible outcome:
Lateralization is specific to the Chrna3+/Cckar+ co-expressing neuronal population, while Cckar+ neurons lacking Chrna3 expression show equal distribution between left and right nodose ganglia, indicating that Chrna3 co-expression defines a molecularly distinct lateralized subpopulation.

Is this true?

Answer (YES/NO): NO